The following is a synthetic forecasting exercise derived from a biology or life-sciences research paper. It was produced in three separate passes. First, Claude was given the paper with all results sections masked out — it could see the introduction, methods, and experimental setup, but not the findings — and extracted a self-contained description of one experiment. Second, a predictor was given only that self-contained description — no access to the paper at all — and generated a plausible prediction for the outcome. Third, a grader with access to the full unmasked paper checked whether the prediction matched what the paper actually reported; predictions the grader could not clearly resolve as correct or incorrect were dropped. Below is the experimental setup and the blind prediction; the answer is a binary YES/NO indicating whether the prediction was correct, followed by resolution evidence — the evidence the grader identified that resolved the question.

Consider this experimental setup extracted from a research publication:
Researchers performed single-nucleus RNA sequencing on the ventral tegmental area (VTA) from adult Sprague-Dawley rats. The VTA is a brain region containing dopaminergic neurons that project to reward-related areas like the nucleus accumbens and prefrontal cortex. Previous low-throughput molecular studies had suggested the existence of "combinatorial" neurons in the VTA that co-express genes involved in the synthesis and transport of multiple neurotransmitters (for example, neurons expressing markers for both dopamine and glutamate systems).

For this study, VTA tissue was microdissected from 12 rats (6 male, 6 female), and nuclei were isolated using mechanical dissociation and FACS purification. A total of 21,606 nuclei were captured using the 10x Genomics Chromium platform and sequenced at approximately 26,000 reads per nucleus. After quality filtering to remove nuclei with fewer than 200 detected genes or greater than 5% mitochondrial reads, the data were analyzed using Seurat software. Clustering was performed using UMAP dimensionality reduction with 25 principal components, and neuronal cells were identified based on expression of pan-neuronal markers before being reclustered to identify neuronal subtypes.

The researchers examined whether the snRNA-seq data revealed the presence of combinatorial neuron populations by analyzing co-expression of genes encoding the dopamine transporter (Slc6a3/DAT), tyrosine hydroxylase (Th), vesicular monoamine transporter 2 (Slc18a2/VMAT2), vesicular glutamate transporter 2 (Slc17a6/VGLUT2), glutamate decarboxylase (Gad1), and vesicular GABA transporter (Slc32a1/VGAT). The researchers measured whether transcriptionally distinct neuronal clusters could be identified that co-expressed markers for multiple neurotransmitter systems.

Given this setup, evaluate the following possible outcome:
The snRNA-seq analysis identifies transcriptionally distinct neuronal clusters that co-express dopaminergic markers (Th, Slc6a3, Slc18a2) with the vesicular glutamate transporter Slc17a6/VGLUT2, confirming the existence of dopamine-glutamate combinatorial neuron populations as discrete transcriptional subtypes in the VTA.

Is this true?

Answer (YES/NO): YES